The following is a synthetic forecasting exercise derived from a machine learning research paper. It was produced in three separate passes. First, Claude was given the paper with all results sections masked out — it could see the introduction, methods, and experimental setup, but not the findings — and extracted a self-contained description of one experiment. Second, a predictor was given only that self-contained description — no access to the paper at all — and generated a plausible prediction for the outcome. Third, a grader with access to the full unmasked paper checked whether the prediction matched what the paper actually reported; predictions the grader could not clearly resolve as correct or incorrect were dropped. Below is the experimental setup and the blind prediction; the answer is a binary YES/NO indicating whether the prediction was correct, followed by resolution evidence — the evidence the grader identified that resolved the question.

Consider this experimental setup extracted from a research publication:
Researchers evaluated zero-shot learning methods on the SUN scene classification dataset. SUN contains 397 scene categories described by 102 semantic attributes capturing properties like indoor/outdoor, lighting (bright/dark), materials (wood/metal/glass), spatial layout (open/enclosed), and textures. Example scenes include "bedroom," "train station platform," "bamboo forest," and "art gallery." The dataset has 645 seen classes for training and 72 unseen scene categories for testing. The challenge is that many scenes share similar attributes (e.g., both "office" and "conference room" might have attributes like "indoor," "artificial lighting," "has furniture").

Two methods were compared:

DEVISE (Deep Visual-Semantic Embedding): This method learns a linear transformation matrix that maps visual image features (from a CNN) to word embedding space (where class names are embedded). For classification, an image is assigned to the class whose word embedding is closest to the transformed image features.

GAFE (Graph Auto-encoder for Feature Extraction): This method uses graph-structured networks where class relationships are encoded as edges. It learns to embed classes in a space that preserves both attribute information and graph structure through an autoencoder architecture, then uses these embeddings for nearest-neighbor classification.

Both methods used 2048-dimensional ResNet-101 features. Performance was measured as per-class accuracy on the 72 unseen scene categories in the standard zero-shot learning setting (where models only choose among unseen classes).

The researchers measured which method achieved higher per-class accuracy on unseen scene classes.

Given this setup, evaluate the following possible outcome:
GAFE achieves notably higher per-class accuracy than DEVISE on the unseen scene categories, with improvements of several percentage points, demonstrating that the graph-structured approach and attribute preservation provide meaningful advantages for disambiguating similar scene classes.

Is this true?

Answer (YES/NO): YES